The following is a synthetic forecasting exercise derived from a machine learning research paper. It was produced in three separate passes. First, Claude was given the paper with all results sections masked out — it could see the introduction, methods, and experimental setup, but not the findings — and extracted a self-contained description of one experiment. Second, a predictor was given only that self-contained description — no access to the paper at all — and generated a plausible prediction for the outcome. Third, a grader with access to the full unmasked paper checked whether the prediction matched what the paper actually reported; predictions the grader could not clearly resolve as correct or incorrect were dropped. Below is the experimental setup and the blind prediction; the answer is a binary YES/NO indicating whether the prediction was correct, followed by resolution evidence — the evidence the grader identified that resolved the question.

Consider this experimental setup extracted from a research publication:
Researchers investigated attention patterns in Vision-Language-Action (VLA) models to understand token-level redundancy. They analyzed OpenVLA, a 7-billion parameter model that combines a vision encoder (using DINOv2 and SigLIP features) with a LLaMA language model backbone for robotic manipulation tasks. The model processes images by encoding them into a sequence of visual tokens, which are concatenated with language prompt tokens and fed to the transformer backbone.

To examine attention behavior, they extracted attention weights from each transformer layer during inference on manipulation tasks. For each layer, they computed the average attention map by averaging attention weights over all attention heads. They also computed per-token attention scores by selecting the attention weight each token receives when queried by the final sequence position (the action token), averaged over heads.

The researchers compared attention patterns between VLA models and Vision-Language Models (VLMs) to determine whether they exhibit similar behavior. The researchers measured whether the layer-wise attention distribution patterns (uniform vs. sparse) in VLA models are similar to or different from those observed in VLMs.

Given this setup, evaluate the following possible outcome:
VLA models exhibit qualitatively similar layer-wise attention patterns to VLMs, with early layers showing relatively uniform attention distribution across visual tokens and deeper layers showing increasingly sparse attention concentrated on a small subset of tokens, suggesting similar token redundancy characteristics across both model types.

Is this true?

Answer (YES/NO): YES